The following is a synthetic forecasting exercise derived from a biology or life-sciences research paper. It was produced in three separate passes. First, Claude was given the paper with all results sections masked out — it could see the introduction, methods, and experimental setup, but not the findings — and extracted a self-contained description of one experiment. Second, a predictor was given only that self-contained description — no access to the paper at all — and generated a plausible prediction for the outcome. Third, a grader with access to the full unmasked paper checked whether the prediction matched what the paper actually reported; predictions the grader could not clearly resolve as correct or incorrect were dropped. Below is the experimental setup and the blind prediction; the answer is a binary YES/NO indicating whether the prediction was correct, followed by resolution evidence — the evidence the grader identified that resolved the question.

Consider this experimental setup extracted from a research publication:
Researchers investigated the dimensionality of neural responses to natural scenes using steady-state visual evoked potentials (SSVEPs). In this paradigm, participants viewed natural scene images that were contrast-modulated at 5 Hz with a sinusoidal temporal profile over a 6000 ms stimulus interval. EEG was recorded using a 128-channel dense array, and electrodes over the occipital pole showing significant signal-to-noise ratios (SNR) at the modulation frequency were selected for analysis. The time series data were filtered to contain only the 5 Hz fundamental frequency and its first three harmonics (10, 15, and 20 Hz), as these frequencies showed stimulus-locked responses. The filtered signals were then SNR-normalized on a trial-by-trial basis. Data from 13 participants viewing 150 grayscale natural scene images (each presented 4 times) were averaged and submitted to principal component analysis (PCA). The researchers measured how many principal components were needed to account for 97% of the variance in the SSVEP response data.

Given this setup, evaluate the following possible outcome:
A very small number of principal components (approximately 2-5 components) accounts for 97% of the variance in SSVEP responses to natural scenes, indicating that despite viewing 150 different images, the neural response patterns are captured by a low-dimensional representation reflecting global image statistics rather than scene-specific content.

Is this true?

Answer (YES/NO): YES